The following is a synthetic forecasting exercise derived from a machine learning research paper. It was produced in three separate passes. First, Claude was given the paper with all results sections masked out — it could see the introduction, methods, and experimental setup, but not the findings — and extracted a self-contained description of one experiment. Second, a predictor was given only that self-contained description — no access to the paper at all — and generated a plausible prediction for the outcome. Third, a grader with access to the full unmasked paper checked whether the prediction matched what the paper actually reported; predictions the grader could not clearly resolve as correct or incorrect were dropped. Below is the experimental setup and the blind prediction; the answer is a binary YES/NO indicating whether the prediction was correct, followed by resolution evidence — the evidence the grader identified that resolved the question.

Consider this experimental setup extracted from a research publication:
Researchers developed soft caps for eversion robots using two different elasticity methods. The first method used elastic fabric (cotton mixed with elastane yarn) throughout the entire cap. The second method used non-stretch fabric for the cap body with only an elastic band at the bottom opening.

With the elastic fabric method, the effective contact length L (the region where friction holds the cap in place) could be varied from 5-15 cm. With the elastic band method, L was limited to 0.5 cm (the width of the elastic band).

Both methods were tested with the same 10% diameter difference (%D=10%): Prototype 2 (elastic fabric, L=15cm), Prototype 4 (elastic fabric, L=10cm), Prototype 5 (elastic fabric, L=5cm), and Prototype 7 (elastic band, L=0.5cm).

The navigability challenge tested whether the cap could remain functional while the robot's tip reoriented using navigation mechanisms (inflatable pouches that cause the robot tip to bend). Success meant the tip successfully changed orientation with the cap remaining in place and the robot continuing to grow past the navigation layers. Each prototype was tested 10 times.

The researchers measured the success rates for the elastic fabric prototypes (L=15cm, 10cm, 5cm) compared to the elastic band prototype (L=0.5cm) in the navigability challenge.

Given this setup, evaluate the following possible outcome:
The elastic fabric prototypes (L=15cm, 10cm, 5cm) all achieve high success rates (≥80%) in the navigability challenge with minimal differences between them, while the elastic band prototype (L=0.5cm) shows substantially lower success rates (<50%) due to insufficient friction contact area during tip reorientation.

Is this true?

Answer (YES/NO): NO